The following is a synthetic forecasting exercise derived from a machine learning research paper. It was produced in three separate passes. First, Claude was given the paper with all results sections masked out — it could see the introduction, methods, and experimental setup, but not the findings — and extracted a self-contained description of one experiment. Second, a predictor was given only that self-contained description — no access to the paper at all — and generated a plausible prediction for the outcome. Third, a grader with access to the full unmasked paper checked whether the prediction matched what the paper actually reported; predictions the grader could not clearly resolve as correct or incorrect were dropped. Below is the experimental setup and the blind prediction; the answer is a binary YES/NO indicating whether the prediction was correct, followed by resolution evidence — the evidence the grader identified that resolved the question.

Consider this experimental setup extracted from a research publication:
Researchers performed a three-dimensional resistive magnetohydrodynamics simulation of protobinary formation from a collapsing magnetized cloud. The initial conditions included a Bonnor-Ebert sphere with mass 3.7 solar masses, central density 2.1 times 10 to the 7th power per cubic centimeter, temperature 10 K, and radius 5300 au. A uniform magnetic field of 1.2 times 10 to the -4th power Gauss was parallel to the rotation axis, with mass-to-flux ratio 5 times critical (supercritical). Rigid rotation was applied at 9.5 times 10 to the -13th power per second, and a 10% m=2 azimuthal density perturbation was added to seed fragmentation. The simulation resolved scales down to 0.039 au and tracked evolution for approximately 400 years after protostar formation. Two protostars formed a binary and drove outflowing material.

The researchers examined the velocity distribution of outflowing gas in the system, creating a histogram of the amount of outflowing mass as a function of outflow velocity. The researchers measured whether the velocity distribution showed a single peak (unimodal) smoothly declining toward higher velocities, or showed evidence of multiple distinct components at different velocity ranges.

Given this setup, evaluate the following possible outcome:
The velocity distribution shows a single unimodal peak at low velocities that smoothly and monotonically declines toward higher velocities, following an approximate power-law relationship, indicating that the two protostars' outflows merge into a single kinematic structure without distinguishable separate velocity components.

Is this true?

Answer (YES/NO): NO